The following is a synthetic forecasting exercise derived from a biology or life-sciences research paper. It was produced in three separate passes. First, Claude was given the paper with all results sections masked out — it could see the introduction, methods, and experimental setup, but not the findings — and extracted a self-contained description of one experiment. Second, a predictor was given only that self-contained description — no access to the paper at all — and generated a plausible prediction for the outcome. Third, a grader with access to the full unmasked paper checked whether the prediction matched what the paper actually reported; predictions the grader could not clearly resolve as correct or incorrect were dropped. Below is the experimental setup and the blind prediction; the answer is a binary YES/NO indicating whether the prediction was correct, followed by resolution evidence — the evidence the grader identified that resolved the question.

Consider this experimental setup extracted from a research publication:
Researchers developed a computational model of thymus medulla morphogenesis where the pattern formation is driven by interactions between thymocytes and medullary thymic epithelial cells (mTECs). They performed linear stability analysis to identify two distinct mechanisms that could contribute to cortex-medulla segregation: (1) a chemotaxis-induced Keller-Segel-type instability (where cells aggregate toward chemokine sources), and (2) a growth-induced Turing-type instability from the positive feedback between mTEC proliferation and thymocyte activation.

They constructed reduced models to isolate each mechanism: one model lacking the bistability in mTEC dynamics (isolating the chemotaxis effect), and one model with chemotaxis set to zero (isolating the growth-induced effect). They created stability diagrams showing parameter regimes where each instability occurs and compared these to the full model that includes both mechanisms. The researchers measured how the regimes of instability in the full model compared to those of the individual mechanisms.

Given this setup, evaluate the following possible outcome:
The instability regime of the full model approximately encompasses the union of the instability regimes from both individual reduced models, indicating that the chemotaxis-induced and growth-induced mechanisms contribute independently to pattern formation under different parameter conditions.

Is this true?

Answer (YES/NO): NO